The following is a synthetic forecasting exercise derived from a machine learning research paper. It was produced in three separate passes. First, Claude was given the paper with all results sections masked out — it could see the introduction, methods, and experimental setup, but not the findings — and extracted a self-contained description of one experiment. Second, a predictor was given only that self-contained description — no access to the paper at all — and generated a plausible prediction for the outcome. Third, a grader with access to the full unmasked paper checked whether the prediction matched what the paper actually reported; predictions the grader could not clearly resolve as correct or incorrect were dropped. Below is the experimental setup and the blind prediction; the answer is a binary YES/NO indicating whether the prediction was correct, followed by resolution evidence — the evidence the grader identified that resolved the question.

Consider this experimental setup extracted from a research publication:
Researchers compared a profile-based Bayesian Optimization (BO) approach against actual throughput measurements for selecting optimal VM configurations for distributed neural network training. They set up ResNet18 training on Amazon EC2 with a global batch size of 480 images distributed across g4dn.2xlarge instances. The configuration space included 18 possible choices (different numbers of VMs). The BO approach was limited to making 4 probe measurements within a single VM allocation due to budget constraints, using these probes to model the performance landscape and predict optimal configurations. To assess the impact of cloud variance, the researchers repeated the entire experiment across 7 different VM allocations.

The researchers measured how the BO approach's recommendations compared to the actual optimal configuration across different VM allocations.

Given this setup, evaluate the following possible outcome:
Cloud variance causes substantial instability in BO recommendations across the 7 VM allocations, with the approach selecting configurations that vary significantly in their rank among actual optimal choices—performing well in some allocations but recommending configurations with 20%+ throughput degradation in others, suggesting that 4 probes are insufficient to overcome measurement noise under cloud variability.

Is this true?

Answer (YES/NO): NO